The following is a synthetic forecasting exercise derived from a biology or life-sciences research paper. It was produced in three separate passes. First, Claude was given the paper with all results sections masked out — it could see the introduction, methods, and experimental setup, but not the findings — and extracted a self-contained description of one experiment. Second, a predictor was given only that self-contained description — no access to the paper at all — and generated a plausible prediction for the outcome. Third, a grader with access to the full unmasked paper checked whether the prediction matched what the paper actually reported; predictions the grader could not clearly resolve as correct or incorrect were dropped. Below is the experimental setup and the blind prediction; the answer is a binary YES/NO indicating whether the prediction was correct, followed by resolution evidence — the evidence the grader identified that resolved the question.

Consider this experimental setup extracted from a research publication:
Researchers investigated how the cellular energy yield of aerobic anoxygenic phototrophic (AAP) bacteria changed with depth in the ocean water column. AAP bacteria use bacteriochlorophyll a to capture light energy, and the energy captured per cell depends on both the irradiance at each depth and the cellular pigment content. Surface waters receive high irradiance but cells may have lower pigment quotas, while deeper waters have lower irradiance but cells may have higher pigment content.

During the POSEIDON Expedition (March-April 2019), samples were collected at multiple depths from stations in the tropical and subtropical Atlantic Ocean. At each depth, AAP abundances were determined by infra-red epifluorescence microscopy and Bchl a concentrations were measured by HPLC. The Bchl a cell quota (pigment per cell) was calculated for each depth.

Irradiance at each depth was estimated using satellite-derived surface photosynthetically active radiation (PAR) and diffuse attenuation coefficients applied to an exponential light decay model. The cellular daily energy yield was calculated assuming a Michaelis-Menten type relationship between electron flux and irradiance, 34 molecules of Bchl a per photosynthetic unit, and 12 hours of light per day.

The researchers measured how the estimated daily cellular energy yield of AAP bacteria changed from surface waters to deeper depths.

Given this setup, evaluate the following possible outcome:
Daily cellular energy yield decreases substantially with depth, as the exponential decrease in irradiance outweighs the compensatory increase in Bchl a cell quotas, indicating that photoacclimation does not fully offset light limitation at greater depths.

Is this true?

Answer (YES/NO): NO